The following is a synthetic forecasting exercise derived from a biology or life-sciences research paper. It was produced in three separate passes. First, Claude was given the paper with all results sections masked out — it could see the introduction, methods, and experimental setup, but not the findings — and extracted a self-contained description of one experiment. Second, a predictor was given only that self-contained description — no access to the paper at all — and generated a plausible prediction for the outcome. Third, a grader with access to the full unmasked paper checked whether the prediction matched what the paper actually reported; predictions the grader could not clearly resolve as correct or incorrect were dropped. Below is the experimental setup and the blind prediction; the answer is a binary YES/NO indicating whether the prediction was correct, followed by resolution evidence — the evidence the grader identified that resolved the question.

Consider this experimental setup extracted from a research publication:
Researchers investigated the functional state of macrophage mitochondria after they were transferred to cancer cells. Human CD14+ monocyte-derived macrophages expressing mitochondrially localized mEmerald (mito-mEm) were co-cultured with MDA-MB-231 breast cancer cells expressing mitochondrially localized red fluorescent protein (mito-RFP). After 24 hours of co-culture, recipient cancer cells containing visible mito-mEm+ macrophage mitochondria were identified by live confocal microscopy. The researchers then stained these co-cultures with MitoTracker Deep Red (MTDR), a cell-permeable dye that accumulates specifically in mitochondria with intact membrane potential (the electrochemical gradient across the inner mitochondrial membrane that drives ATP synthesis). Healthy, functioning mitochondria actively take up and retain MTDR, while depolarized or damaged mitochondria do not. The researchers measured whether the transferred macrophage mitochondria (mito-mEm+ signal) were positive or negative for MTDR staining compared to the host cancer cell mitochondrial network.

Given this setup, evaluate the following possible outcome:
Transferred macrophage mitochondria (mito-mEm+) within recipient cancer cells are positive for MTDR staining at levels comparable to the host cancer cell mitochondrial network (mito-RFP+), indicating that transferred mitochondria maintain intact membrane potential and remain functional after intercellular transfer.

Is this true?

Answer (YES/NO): NO